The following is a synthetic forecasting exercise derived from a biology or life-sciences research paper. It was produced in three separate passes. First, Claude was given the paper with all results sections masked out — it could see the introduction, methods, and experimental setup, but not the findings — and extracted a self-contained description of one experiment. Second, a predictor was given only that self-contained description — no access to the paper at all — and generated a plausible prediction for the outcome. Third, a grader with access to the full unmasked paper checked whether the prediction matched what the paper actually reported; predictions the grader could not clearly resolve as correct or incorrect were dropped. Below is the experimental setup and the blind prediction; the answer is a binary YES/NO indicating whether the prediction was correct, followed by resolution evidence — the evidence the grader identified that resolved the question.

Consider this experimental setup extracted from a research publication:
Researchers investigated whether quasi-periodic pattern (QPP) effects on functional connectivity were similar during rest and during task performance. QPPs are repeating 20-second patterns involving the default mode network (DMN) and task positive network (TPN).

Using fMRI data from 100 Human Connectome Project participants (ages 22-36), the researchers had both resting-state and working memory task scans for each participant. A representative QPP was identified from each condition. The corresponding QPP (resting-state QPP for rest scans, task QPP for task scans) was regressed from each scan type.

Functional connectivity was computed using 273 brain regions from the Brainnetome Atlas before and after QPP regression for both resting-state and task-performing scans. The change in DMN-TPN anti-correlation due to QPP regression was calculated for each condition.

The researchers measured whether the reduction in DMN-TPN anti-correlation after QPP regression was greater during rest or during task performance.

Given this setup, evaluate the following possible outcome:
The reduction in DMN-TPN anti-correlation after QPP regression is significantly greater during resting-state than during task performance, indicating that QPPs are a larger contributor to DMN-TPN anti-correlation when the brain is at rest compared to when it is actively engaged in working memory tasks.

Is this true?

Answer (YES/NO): YES